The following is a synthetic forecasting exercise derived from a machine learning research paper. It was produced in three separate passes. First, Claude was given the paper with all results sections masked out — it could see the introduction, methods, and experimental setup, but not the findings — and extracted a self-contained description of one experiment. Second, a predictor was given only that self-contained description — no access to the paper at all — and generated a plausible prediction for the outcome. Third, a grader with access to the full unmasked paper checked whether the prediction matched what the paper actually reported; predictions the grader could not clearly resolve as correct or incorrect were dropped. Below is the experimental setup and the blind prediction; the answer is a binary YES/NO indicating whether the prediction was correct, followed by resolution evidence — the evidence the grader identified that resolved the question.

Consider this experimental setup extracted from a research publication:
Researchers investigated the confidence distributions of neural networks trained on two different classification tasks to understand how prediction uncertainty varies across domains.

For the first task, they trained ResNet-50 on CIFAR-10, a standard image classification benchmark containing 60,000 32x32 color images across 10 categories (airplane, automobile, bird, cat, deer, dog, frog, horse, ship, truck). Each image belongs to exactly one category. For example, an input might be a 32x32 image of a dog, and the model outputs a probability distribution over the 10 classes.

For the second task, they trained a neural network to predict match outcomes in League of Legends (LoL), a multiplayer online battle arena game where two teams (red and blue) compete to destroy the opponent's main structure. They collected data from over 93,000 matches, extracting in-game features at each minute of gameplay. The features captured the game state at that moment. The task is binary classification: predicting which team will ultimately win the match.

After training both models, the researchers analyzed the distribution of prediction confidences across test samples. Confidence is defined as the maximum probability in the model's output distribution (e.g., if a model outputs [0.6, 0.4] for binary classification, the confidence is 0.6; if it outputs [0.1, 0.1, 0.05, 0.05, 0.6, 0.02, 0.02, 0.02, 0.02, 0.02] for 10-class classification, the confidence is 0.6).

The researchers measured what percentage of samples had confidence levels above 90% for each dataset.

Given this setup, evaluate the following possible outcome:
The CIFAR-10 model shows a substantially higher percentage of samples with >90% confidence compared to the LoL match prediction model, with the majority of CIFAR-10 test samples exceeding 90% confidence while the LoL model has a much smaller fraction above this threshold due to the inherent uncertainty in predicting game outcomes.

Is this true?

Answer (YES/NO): YES